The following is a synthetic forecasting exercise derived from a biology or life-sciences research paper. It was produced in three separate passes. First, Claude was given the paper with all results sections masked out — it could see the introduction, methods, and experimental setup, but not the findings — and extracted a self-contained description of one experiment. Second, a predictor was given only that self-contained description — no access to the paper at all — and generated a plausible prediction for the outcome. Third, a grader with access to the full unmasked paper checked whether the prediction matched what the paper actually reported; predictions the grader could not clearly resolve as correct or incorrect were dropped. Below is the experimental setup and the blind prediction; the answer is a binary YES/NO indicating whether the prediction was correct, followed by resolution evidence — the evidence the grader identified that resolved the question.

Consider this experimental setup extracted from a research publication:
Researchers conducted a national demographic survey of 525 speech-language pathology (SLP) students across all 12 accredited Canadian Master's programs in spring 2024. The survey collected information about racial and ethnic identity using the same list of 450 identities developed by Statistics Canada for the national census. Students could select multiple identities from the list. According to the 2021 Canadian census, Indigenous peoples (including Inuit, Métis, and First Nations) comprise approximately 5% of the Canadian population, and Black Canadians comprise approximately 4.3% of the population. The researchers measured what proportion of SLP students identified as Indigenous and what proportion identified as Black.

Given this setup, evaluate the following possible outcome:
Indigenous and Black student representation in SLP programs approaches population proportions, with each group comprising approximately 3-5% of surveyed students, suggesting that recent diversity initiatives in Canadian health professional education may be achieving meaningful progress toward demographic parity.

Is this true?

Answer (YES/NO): NO